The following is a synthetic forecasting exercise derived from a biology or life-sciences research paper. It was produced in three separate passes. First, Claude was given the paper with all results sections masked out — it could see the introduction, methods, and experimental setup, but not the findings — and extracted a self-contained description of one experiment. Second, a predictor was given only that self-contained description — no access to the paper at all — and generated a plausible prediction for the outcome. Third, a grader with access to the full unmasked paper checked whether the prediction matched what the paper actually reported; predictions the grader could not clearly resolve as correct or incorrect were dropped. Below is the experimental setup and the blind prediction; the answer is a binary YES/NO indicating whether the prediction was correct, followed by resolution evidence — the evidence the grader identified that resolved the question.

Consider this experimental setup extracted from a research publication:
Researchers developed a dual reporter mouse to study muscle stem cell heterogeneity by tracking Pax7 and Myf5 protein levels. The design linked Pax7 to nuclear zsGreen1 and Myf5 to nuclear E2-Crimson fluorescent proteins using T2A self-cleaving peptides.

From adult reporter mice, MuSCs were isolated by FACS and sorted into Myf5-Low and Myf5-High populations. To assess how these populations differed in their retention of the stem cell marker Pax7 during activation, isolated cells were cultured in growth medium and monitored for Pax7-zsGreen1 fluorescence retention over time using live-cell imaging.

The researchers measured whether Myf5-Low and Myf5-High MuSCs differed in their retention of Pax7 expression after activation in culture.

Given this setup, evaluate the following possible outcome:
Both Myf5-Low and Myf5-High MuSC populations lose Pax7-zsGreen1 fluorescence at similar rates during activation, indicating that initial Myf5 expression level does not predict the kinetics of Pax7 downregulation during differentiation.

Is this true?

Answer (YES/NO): NO